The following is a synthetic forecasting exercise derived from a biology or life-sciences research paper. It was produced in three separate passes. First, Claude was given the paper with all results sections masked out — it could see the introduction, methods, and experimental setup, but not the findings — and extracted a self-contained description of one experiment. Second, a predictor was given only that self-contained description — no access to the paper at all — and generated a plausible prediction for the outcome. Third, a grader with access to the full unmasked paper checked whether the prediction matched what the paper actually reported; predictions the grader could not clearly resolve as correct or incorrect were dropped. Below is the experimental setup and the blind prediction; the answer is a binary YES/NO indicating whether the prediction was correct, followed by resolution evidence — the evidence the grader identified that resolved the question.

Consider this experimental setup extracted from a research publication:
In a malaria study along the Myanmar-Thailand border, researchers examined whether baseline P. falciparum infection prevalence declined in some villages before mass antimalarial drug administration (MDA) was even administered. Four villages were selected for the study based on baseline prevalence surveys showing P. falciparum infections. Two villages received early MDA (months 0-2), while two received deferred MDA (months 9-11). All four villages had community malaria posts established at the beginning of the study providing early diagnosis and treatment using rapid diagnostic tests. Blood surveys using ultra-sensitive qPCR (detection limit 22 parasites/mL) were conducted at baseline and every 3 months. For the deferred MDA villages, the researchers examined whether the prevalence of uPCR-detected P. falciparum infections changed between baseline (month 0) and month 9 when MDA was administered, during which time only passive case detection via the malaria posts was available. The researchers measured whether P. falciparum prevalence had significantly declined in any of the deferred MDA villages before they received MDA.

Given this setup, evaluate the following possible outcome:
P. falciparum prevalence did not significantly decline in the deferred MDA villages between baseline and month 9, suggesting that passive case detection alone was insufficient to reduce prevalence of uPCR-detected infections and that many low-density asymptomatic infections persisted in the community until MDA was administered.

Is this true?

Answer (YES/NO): NO